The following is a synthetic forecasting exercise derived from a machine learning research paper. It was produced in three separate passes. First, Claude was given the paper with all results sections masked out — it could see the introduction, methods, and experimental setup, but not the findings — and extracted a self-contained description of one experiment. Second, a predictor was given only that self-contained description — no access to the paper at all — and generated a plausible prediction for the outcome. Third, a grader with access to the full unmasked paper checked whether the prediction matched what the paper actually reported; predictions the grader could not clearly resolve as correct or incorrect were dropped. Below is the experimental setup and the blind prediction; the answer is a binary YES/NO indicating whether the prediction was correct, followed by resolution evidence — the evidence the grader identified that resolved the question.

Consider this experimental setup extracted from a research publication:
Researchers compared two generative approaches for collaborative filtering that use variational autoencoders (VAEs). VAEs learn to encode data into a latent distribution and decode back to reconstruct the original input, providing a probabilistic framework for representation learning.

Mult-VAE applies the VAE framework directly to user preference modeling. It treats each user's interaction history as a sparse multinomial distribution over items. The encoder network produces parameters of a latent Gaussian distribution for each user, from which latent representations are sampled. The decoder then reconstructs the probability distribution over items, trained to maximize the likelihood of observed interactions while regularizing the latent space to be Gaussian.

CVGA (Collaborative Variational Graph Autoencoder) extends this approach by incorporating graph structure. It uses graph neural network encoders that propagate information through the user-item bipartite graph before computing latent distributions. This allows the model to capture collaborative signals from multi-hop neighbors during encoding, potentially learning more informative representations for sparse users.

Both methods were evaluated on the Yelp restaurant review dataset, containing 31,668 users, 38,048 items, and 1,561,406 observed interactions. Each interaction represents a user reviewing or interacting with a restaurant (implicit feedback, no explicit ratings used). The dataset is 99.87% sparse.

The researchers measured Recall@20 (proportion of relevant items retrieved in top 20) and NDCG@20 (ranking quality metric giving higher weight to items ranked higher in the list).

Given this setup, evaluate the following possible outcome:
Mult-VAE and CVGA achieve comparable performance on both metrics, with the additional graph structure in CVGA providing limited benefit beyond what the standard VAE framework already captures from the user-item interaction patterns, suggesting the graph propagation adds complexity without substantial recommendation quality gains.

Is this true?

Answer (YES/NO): NO